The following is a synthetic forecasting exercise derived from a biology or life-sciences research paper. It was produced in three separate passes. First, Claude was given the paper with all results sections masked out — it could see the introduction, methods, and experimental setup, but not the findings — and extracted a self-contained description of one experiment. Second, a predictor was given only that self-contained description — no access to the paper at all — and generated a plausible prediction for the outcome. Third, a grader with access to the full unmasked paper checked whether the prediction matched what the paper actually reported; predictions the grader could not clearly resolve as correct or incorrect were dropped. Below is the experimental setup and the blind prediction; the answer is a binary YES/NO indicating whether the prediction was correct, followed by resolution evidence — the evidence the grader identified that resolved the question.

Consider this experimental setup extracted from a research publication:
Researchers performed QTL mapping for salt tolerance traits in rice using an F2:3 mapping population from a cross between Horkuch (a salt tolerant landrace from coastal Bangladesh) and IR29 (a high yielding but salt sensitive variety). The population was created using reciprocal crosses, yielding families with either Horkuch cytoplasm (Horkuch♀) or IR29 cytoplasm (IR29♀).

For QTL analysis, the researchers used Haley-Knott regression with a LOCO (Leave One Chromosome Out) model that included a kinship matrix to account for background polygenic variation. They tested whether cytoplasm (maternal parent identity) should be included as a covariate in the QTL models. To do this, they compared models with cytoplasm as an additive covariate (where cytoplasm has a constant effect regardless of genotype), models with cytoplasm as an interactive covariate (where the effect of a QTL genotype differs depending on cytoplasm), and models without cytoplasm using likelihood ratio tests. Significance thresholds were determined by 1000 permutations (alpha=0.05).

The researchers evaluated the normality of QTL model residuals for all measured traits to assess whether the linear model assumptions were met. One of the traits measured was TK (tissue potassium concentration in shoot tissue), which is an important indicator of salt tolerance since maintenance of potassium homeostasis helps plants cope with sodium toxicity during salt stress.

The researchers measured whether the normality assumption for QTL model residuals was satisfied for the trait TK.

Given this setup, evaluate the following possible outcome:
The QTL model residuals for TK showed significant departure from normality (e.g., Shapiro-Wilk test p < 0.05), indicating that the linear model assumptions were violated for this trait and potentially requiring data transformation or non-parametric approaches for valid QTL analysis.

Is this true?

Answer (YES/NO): YES